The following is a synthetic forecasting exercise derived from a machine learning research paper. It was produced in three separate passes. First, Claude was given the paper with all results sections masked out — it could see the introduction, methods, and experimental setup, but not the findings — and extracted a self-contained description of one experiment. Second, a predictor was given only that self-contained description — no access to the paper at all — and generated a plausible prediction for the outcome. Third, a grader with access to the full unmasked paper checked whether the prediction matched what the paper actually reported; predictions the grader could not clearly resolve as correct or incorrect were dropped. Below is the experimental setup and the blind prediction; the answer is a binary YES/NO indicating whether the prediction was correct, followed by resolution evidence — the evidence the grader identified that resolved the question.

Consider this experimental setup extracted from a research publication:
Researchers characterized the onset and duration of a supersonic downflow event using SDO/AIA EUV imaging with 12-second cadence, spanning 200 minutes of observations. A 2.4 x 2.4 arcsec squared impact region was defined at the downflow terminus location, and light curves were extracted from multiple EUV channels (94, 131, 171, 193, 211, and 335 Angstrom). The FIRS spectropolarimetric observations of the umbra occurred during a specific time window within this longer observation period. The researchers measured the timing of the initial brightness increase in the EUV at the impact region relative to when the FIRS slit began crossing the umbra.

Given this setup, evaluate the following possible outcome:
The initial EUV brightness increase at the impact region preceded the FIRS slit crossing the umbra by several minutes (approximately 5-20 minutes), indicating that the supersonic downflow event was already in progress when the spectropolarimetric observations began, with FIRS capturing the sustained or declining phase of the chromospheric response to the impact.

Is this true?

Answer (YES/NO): YES